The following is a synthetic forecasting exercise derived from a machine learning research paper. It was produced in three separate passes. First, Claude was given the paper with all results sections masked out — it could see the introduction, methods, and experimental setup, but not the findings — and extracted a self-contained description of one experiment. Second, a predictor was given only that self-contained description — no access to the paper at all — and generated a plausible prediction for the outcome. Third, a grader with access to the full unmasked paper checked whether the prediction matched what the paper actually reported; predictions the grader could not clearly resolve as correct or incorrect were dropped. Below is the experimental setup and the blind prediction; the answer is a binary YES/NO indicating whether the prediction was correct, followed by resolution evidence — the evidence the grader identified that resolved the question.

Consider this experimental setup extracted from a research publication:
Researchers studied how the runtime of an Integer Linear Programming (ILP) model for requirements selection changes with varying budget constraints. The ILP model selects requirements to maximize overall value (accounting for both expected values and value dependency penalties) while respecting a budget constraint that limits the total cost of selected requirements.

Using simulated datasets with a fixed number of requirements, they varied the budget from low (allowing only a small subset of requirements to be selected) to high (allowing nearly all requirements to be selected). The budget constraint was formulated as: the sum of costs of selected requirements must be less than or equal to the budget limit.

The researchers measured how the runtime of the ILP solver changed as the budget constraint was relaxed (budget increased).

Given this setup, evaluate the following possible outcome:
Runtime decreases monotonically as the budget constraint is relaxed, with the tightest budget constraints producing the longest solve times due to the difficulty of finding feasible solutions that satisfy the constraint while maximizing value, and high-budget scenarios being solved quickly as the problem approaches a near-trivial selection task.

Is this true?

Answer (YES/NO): NO